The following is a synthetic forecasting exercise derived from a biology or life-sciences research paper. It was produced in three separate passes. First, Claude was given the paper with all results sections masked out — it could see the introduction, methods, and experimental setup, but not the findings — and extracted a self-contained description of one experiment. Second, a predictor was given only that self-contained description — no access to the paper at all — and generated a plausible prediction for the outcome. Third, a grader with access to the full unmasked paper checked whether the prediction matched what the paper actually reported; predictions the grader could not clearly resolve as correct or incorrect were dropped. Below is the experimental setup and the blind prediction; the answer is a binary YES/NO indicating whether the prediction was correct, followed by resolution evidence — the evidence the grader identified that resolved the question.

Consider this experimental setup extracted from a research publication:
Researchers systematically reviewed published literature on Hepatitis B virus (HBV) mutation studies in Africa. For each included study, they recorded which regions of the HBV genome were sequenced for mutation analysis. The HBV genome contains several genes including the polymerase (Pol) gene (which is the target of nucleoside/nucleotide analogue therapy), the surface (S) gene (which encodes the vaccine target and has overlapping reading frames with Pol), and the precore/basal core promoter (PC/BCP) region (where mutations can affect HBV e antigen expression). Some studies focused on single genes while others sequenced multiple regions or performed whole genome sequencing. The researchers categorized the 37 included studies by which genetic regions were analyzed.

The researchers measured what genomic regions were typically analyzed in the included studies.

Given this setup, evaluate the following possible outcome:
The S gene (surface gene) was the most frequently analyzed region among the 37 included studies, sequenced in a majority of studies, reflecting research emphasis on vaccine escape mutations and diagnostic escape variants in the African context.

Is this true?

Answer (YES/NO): NO